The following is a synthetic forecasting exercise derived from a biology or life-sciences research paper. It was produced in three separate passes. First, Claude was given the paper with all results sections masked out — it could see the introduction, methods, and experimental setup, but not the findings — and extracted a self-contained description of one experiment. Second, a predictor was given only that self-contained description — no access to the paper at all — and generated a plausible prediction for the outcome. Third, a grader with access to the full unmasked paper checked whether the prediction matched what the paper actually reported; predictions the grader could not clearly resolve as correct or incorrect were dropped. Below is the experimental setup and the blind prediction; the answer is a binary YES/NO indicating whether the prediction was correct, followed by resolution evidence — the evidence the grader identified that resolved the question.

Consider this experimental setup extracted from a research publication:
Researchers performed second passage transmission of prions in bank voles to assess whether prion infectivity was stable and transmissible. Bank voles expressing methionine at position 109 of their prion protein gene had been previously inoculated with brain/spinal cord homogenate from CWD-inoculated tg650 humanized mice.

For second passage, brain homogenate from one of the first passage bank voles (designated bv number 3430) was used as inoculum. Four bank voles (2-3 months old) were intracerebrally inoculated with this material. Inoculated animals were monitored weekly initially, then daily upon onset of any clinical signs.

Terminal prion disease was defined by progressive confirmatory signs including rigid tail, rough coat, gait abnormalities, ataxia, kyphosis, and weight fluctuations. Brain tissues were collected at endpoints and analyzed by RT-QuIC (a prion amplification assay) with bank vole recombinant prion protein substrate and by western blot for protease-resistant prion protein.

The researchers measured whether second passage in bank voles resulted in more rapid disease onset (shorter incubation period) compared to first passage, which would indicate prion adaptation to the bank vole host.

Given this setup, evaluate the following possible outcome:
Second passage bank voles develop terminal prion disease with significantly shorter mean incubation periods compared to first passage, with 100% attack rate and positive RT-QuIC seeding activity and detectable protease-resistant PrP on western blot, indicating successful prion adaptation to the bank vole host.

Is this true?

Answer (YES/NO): NO